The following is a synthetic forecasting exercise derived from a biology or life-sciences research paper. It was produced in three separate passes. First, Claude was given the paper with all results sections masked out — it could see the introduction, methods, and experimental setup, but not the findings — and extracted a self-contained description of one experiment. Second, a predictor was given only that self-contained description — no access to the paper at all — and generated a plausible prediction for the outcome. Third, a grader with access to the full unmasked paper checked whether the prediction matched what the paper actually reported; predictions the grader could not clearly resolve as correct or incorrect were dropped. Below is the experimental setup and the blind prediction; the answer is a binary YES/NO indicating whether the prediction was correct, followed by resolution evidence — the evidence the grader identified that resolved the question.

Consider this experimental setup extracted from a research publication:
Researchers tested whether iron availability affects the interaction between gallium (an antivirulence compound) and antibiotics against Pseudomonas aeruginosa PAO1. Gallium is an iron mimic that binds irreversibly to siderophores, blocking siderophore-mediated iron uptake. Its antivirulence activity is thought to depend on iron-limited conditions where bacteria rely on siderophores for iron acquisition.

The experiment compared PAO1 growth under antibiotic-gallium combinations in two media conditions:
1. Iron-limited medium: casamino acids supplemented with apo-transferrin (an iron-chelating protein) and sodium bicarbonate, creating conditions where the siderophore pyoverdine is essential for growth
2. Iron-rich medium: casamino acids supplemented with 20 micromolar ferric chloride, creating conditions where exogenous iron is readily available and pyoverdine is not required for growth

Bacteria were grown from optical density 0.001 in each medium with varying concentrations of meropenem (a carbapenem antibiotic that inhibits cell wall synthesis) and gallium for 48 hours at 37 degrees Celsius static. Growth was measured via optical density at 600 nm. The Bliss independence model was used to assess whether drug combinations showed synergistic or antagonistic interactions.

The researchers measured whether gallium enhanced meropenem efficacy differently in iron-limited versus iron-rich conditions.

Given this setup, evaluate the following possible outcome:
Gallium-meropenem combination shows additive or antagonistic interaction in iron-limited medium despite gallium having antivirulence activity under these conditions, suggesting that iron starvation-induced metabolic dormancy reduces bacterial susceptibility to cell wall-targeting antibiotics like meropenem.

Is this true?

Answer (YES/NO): YES